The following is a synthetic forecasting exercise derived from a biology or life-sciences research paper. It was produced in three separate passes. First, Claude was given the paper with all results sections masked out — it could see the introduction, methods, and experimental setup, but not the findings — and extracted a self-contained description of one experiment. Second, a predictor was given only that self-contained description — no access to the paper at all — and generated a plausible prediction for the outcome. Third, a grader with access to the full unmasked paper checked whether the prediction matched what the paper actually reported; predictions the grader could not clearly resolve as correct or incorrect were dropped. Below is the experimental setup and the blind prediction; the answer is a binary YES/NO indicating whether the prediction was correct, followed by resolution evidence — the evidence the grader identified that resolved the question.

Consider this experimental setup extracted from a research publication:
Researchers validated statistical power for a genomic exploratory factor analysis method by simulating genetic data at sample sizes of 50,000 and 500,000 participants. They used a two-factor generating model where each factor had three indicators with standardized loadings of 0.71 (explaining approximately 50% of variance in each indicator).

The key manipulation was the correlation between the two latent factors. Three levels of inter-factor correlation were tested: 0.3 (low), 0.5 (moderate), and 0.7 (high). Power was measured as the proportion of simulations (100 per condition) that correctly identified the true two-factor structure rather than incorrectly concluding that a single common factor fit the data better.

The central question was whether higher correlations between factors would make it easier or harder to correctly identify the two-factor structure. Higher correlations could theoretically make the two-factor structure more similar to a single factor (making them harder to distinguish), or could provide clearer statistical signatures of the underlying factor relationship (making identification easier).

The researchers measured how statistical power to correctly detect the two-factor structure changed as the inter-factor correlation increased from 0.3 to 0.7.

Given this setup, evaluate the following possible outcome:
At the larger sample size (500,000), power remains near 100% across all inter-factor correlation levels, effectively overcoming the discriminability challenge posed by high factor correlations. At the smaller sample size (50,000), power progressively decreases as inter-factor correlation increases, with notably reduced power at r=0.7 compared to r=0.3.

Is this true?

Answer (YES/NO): NO